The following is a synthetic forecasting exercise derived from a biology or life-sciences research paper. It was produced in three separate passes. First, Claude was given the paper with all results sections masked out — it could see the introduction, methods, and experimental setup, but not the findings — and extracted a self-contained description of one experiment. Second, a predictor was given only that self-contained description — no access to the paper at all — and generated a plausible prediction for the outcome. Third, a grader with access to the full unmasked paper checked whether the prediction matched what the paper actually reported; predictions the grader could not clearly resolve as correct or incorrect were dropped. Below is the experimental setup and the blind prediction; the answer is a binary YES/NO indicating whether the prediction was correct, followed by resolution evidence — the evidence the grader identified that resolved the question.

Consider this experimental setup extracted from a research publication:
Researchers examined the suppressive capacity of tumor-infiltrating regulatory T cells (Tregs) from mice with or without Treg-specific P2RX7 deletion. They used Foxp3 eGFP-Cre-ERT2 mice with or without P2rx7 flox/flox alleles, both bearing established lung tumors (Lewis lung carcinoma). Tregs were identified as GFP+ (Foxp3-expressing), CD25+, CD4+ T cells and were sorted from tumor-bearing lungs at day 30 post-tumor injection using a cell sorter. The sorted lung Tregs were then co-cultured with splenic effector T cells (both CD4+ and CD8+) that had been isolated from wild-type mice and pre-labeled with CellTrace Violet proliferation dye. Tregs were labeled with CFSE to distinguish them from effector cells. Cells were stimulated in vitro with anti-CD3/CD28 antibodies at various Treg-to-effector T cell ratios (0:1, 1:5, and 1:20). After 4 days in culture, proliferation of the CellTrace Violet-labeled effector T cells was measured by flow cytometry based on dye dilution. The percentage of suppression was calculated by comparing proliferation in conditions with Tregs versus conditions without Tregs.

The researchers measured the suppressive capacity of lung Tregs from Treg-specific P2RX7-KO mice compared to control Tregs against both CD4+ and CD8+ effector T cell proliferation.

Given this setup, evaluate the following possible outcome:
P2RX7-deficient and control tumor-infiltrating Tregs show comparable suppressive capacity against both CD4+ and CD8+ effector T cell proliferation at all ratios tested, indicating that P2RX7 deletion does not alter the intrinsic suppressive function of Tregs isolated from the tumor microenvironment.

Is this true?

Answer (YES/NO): NO